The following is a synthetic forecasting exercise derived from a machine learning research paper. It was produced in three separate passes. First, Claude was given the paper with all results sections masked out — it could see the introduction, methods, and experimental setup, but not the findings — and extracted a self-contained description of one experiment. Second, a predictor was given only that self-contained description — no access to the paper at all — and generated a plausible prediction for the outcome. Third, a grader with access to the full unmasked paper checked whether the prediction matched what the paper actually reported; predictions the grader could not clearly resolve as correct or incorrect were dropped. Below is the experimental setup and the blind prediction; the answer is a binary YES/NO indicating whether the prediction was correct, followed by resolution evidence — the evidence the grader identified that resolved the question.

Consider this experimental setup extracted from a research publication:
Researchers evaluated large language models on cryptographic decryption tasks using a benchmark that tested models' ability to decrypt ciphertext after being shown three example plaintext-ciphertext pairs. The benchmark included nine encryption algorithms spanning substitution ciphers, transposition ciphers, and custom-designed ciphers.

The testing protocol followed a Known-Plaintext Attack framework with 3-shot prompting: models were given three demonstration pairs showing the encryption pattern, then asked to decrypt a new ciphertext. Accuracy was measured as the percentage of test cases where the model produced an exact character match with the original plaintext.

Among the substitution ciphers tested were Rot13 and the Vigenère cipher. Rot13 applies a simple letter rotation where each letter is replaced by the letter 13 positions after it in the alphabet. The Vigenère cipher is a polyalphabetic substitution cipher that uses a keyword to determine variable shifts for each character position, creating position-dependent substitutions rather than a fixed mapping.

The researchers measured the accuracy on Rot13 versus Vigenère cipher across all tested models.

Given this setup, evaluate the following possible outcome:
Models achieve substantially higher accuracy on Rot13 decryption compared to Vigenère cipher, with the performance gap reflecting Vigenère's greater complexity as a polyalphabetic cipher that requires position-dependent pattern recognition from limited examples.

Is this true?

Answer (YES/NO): YES